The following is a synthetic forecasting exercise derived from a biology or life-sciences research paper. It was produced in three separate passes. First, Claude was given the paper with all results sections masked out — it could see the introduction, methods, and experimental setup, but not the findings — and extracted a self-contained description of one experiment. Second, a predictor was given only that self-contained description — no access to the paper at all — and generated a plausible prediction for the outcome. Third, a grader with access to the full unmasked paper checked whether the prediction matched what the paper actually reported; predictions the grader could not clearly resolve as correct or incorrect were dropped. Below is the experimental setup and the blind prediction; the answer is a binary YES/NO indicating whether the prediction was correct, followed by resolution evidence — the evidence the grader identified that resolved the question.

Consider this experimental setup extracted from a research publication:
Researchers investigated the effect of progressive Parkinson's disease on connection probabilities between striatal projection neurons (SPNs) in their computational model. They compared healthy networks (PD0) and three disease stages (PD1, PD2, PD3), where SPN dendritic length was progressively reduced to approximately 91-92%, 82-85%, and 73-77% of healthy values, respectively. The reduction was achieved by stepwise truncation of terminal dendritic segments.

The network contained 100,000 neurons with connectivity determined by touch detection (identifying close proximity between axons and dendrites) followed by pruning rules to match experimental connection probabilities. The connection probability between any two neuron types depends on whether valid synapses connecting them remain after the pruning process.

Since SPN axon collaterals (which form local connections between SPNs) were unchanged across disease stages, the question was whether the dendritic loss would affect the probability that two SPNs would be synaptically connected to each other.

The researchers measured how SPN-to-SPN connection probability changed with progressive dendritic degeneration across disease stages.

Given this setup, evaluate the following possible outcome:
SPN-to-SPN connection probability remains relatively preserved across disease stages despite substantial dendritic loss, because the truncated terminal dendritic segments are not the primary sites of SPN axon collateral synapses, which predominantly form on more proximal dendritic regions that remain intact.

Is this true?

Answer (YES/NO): NO